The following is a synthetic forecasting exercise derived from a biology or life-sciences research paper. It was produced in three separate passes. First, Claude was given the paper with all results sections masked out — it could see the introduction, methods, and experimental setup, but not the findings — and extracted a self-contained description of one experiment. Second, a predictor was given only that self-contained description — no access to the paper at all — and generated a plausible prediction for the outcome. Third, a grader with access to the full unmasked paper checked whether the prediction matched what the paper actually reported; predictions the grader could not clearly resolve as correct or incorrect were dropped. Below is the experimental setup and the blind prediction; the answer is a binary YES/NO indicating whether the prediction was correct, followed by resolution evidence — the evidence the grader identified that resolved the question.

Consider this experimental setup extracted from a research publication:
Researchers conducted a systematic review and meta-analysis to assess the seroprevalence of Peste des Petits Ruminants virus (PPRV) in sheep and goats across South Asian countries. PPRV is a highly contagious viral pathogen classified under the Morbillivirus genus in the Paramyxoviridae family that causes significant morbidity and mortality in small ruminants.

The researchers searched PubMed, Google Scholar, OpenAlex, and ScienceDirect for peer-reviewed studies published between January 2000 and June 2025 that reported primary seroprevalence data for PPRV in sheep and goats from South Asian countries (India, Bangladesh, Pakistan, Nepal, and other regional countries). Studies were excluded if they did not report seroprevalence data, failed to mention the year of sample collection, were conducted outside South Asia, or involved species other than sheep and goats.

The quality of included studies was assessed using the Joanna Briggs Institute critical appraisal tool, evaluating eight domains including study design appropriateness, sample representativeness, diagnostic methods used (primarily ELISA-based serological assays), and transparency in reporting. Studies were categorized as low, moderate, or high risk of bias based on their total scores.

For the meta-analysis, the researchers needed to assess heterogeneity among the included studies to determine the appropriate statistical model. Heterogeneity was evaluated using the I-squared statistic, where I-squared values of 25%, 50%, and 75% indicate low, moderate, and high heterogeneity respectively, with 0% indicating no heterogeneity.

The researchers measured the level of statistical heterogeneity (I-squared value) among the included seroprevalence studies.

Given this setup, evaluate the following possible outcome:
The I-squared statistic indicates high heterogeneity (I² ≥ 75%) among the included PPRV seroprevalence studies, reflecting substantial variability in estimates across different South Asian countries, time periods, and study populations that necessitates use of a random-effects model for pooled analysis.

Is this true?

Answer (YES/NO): YES